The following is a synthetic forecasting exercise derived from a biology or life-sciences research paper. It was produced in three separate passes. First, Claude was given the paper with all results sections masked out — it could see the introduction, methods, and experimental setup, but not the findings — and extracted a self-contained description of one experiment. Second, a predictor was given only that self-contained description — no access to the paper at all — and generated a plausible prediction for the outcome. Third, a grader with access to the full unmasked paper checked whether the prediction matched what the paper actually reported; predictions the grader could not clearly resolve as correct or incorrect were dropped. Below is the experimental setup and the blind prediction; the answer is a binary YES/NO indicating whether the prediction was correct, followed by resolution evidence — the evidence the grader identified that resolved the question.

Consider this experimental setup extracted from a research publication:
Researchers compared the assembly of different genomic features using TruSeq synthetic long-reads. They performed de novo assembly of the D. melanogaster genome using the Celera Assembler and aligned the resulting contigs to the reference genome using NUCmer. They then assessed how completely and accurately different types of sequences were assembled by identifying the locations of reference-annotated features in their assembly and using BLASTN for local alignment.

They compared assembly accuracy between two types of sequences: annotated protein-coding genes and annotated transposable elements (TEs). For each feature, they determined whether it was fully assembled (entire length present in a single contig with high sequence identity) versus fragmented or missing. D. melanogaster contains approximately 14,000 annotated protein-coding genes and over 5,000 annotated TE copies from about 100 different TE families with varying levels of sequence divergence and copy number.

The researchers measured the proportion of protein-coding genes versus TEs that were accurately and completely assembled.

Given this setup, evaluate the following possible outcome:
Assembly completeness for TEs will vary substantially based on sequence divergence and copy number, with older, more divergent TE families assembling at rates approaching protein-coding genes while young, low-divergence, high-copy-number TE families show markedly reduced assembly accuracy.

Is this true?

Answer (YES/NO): NO